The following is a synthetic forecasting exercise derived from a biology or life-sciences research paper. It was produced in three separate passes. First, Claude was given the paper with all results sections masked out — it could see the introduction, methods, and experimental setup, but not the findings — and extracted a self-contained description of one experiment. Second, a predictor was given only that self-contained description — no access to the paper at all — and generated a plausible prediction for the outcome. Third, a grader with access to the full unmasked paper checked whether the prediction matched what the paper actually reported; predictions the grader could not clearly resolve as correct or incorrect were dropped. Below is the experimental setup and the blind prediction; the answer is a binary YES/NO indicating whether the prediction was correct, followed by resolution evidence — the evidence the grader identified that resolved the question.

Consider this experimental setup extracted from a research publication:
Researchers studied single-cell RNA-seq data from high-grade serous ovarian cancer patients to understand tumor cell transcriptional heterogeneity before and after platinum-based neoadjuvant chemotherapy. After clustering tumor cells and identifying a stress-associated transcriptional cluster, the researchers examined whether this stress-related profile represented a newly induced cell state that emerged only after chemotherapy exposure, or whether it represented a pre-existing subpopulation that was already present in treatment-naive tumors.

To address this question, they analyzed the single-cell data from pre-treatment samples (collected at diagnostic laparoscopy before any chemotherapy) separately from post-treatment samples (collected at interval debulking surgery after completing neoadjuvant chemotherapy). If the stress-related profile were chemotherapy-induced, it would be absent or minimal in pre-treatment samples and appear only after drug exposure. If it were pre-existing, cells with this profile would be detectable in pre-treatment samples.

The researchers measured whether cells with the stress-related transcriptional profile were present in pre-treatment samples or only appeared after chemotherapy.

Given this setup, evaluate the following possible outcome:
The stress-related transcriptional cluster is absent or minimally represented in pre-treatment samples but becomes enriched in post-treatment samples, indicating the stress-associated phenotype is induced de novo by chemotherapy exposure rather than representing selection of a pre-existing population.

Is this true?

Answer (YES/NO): NO